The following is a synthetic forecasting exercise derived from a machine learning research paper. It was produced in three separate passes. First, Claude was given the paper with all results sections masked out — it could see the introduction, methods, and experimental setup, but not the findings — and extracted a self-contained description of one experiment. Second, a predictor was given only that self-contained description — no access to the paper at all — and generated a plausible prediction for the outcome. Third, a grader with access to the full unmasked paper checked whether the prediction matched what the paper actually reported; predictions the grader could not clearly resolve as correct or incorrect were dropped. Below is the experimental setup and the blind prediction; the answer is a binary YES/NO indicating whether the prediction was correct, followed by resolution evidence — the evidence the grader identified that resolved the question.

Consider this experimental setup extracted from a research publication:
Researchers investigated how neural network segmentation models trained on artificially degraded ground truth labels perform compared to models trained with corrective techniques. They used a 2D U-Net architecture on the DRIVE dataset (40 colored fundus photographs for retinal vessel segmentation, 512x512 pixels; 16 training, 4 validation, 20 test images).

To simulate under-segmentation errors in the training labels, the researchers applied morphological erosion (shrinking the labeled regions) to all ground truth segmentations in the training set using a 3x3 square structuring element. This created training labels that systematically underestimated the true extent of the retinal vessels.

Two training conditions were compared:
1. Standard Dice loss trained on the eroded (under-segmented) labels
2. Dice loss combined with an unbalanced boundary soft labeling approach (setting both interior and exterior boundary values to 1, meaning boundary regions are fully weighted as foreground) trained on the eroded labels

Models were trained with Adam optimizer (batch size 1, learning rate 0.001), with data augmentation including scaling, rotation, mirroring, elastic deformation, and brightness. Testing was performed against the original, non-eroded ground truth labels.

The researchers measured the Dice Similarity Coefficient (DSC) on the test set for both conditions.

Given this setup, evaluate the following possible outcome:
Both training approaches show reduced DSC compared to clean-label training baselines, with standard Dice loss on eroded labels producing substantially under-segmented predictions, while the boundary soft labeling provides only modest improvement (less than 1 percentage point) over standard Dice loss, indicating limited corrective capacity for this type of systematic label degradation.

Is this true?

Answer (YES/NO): NO